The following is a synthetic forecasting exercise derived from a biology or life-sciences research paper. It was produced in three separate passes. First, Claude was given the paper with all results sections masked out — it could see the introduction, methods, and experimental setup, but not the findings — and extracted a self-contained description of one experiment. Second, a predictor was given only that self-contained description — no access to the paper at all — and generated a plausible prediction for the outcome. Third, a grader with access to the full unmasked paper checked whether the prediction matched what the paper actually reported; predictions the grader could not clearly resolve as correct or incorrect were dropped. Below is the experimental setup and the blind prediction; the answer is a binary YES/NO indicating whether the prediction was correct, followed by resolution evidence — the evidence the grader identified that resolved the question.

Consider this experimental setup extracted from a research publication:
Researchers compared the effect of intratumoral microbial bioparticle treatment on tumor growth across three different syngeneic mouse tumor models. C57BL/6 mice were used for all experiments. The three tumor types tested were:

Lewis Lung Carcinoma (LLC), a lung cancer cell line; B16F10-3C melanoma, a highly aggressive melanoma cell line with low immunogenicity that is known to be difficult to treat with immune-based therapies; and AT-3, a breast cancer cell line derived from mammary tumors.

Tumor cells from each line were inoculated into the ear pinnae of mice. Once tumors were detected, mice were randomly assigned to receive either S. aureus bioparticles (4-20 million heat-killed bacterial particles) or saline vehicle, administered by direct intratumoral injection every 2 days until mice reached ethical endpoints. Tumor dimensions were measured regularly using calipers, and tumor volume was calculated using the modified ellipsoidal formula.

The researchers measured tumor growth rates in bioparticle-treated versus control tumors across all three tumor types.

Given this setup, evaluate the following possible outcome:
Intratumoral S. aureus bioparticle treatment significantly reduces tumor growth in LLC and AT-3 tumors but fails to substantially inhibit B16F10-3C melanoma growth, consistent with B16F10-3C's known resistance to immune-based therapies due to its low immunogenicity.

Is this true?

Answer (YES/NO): NO